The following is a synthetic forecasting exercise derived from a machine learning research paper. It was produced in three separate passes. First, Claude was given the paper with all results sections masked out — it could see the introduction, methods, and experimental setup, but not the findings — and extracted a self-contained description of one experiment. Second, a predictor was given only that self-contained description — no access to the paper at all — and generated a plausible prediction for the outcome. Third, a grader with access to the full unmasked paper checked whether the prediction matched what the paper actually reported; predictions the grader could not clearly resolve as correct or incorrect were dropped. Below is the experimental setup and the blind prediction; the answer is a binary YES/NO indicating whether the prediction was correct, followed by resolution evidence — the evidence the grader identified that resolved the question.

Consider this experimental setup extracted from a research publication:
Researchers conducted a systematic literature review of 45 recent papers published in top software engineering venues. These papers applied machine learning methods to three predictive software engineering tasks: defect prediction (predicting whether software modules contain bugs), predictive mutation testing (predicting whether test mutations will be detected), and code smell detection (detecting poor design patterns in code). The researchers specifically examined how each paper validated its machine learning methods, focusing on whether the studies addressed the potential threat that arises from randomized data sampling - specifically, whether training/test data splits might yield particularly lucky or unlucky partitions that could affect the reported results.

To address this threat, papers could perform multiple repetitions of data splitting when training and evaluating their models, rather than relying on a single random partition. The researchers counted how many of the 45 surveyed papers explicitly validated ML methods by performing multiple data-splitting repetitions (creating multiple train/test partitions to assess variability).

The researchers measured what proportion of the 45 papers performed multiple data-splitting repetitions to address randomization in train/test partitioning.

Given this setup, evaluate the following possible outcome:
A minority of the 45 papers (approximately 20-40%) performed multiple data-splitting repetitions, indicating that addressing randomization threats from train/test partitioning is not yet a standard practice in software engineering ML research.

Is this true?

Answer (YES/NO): NO